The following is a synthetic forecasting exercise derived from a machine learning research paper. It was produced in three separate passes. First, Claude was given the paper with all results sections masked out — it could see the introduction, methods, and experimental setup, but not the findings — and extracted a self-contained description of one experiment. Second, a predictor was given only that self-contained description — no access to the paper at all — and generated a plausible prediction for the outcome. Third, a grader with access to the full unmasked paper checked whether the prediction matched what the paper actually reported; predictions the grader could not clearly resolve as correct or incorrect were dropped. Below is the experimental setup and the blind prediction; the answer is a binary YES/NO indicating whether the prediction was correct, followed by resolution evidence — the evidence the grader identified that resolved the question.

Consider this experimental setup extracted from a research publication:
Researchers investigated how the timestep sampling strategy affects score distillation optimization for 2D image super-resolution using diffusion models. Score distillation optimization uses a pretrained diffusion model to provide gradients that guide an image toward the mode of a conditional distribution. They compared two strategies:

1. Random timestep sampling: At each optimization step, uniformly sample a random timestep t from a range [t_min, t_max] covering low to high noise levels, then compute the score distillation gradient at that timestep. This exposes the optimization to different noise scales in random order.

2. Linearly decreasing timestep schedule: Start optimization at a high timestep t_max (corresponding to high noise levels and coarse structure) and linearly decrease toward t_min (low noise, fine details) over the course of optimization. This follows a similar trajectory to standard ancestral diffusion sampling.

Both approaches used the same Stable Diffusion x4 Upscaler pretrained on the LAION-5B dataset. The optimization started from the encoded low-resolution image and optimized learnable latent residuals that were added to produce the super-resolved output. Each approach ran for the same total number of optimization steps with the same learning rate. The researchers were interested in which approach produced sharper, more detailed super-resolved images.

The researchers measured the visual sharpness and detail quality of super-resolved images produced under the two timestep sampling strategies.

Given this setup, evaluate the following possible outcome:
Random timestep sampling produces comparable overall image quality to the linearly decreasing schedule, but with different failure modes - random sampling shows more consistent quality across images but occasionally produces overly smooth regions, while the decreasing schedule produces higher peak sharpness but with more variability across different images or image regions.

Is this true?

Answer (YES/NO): NO